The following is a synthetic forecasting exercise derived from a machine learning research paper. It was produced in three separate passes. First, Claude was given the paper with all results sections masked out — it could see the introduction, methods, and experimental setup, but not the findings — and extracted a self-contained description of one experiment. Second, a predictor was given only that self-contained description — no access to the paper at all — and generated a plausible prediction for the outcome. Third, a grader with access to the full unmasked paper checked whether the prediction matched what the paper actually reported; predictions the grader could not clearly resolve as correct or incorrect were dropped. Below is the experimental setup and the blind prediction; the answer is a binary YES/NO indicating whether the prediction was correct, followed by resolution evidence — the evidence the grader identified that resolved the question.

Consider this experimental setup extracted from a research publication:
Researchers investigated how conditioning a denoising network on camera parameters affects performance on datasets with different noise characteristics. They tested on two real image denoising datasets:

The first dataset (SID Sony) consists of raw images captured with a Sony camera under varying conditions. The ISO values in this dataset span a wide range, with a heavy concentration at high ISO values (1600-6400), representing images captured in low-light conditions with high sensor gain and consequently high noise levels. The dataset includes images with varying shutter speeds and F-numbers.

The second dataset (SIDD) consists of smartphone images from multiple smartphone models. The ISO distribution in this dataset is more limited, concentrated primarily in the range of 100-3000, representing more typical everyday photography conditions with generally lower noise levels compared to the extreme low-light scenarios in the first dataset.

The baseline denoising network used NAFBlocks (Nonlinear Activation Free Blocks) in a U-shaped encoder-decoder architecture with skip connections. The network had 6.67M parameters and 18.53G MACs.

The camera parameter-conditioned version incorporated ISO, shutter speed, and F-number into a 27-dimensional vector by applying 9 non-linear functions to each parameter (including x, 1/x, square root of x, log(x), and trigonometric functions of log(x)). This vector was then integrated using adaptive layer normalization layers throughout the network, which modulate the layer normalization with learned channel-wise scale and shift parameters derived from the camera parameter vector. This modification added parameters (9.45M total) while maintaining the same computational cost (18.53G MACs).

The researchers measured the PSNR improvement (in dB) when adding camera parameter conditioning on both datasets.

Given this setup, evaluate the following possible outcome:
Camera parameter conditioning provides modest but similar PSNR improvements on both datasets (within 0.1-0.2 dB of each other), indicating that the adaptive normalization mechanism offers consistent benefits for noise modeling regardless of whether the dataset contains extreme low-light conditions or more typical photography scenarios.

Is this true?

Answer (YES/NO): NO